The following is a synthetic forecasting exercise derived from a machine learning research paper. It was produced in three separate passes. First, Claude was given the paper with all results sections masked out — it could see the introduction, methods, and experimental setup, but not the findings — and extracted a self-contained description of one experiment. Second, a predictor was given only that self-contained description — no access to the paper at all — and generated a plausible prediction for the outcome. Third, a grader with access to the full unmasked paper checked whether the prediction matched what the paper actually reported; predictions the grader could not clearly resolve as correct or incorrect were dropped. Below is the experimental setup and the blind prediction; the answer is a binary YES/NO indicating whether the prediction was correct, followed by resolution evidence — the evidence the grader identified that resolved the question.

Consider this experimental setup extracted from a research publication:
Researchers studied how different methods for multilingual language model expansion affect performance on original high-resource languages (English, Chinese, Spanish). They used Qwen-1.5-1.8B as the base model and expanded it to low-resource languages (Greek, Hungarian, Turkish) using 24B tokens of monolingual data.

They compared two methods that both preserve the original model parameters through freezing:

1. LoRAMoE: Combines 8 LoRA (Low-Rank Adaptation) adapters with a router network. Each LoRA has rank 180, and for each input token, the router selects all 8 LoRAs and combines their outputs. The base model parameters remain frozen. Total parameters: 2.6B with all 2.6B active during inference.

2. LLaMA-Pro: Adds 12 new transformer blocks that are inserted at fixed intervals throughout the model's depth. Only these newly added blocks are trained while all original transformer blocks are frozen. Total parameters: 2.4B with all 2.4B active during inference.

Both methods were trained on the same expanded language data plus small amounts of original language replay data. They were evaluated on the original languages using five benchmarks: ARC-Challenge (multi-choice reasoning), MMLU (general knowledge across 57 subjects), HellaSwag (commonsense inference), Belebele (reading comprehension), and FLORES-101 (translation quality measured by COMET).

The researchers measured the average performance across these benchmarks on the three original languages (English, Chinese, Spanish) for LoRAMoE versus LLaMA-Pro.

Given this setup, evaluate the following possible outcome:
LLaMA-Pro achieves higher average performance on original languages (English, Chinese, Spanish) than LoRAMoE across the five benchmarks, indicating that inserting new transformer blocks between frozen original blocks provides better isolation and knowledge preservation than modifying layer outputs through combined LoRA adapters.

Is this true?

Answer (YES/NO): NO